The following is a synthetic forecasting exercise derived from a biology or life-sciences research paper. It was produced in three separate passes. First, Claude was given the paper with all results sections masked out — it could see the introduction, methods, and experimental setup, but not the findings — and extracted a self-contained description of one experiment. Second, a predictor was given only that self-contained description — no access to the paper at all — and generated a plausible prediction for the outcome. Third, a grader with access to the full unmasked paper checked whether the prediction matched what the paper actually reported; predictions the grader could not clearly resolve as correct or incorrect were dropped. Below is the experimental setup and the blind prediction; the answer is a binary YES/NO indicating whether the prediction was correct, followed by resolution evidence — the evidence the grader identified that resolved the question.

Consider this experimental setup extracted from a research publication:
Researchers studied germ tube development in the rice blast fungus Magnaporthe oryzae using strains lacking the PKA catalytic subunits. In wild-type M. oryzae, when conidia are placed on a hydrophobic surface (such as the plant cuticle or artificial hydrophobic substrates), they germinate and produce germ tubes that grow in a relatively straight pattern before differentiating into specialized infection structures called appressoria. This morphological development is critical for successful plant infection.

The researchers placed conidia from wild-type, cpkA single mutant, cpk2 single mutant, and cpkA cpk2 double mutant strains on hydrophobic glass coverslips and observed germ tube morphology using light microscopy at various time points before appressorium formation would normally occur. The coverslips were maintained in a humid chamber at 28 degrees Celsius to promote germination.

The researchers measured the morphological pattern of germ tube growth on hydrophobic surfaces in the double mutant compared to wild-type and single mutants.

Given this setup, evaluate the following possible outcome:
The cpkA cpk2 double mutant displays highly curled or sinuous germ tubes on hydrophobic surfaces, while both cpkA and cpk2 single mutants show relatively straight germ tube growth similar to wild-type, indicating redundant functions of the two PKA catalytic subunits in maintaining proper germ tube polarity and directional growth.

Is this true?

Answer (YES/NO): YES